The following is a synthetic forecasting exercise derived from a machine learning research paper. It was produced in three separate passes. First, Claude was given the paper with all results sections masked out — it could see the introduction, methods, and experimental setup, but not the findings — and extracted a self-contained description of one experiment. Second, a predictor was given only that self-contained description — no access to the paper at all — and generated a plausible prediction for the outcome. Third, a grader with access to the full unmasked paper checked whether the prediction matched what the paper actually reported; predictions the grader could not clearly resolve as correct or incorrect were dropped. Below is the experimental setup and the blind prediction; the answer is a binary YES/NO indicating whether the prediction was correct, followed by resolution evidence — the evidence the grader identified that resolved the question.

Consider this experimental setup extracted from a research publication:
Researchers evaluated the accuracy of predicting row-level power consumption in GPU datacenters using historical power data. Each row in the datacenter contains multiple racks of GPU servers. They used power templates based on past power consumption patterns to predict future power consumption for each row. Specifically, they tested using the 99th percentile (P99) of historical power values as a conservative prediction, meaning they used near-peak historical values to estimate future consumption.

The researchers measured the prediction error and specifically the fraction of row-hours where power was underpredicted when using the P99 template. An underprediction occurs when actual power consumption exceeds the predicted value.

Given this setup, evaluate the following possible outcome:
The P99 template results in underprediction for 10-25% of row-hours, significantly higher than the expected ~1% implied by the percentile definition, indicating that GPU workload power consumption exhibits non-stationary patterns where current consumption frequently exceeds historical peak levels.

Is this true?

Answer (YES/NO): NO